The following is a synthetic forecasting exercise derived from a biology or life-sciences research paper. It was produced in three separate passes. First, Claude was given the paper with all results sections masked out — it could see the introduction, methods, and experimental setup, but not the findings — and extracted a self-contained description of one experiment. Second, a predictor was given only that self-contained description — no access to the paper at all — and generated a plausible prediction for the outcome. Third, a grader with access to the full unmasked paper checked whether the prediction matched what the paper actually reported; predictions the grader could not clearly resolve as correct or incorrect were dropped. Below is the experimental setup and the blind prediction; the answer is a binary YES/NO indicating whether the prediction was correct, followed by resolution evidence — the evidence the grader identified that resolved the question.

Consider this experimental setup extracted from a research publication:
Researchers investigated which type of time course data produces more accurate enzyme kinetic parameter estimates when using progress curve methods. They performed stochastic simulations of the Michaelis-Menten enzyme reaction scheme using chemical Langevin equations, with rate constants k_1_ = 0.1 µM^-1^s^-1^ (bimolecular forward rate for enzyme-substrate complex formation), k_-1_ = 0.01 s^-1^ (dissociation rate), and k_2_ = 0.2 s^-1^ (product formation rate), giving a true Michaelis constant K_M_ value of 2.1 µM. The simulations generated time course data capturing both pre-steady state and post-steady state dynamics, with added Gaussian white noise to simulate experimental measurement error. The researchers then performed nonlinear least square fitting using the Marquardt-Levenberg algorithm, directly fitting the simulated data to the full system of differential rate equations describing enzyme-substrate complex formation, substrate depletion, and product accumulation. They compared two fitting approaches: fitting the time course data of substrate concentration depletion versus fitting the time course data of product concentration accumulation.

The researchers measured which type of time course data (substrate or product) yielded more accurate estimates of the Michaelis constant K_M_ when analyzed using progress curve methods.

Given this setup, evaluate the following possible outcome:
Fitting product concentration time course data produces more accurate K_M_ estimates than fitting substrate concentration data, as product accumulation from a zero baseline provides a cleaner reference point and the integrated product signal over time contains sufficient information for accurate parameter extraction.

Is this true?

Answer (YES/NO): NO